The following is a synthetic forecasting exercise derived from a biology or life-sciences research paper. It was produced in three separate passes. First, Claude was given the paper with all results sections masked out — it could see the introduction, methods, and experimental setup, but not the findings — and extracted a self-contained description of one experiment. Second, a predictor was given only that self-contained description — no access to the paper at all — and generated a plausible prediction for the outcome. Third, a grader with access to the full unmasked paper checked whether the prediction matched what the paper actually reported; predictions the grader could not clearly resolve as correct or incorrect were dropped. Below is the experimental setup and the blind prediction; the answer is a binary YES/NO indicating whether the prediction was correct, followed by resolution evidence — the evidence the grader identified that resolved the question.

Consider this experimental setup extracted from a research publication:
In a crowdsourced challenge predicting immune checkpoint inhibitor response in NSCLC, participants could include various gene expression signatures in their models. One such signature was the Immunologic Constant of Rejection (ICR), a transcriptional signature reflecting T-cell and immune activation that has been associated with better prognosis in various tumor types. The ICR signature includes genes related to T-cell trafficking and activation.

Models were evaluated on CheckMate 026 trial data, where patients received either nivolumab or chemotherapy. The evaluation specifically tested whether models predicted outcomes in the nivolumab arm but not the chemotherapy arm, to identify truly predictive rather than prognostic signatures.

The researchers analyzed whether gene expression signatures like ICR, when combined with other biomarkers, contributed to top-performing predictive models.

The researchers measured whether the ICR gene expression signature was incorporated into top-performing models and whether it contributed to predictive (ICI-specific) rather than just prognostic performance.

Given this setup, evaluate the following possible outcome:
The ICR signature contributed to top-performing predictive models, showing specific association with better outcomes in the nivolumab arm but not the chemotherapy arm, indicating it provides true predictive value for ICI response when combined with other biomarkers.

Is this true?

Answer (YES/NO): YES